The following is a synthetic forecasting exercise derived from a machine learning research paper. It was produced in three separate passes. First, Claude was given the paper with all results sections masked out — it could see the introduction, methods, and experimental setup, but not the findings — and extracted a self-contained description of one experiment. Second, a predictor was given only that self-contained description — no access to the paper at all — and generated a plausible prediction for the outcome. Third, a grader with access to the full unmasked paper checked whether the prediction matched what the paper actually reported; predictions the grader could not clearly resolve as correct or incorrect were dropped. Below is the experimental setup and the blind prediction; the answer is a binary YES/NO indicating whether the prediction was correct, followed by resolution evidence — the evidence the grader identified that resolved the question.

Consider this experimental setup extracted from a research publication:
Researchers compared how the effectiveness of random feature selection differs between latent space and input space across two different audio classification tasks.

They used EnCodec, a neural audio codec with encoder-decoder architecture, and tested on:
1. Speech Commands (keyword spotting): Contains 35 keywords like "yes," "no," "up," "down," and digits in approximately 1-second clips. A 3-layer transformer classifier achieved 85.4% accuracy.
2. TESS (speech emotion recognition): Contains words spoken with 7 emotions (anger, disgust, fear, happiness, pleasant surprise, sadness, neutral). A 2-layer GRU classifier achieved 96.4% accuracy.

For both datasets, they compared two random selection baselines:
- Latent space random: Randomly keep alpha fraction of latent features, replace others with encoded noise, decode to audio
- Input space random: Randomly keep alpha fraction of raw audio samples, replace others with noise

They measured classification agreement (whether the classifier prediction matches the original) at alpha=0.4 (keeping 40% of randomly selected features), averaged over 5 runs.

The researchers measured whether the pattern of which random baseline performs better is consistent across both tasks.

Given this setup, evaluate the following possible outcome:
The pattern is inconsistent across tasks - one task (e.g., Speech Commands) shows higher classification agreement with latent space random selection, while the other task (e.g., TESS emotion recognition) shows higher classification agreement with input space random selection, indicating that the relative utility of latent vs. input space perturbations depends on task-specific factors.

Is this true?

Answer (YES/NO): YES